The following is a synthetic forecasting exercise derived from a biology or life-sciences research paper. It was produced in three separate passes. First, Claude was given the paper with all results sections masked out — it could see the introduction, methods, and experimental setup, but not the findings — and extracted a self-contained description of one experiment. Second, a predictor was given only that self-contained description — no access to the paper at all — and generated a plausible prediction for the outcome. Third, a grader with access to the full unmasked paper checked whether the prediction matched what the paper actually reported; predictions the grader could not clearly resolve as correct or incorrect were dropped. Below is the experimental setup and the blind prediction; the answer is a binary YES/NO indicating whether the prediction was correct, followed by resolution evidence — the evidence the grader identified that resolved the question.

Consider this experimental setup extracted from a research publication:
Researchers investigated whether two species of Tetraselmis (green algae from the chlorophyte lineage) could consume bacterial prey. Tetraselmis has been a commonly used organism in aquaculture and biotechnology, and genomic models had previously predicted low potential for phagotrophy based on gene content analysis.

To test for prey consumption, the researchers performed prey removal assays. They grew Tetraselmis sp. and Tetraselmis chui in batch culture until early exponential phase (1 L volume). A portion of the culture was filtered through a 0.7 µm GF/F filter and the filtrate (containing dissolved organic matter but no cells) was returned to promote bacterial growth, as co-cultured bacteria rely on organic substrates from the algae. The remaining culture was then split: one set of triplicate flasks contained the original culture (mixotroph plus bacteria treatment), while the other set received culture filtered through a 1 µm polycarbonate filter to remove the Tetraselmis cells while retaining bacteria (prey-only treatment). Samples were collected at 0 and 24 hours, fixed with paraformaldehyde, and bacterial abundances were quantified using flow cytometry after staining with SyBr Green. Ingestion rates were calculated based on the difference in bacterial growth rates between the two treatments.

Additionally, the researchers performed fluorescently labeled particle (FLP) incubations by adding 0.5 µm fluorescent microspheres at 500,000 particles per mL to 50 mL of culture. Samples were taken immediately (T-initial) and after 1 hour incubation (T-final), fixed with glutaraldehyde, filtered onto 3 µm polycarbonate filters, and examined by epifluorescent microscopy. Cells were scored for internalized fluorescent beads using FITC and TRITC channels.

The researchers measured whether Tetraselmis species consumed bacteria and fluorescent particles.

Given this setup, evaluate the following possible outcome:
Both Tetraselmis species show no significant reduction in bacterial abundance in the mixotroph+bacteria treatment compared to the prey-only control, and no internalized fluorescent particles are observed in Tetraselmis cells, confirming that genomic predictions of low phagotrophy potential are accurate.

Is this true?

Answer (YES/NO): NO